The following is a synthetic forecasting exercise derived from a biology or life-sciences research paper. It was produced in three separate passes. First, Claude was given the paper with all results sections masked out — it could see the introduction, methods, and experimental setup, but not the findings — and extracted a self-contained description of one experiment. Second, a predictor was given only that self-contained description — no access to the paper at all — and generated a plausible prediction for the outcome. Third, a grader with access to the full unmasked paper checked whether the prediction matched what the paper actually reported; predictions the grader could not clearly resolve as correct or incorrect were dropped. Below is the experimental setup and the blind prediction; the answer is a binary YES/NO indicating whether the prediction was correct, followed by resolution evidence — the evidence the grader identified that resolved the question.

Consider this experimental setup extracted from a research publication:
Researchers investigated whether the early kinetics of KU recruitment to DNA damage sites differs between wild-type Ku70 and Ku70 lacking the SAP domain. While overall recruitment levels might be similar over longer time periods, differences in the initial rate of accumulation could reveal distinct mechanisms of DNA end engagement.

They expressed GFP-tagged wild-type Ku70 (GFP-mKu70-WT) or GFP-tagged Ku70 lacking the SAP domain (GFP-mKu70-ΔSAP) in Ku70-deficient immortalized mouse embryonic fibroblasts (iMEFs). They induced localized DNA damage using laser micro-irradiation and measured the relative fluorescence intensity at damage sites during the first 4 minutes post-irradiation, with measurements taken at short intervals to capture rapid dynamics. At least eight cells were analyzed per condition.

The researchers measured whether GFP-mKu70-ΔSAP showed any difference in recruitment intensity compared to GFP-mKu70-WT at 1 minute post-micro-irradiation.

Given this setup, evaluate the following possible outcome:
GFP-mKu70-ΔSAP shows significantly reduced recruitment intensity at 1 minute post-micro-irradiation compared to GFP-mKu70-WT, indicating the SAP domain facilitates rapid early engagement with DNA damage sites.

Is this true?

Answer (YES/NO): YES